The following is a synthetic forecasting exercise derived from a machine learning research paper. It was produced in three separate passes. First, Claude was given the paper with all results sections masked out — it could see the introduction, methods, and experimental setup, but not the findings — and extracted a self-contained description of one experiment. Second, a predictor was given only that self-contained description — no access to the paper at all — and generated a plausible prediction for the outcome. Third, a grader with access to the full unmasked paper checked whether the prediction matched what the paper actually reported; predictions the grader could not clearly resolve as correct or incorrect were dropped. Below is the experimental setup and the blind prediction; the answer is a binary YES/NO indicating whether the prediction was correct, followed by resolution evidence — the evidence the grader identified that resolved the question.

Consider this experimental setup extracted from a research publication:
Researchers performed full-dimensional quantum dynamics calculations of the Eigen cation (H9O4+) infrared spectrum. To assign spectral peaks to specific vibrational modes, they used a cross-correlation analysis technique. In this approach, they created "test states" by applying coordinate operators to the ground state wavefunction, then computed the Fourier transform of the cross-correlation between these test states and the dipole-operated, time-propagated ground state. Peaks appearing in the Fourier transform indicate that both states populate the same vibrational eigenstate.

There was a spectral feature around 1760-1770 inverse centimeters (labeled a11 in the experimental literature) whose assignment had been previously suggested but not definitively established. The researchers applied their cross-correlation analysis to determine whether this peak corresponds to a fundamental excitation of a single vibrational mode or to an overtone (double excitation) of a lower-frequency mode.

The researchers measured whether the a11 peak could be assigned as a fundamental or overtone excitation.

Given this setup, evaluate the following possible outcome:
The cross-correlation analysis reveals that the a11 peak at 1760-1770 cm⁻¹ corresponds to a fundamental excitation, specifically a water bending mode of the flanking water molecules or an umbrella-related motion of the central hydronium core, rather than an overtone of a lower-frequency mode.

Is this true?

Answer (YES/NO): NO